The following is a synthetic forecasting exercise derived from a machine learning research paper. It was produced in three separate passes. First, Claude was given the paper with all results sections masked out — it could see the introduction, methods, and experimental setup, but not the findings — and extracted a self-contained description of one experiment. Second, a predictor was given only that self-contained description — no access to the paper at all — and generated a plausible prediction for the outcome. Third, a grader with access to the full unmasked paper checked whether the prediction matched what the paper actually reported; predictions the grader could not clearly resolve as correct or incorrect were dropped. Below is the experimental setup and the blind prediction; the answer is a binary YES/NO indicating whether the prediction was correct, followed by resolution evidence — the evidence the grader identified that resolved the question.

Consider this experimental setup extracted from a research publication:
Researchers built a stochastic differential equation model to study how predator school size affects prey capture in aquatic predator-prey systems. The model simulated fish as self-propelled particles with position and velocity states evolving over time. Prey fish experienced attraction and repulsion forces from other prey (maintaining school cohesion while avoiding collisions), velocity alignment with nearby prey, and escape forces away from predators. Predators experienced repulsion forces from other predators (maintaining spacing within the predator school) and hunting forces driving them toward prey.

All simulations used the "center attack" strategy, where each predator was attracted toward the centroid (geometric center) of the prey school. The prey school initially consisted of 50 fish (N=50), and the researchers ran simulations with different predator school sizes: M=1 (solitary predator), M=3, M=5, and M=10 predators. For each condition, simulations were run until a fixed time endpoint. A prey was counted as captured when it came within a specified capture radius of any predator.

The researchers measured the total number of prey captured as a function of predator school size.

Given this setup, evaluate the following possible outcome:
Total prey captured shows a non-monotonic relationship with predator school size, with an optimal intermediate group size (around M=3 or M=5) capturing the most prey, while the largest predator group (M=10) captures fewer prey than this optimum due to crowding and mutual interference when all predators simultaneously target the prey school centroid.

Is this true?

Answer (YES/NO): NO